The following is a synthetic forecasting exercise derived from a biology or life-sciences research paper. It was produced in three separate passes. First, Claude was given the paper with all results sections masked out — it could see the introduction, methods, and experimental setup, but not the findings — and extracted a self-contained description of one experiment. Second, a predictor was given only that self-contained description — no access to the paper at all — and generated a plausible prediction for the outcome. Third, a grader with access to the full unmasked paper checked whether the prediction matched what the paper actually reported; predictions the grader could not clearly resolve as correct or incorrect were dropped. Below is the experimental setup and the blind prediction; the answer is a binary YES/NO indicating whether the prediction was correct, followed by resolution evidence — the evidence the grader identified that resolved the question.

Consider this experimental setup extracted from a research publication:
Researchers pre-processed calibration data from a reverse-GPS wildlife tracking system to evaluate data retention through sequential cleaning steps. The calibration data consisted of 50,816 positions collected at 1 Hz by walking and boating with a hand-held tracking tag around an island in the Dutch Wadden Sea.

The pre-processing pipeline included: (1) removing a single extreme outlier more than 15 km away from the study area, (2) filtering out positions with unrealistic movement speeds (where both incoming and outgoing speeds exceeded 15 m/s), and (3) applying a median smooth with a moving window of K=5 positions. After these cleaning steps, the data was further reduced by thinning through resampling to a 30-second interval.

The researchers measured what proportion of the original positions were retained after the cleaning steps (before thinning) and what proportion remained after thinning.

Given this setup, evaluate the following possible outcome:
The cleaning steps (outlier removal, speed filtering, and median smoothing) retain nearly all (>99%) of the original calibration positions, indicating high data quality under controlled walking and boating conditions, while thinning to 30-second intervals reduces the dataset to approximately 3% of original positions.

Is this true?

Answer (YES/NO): NO